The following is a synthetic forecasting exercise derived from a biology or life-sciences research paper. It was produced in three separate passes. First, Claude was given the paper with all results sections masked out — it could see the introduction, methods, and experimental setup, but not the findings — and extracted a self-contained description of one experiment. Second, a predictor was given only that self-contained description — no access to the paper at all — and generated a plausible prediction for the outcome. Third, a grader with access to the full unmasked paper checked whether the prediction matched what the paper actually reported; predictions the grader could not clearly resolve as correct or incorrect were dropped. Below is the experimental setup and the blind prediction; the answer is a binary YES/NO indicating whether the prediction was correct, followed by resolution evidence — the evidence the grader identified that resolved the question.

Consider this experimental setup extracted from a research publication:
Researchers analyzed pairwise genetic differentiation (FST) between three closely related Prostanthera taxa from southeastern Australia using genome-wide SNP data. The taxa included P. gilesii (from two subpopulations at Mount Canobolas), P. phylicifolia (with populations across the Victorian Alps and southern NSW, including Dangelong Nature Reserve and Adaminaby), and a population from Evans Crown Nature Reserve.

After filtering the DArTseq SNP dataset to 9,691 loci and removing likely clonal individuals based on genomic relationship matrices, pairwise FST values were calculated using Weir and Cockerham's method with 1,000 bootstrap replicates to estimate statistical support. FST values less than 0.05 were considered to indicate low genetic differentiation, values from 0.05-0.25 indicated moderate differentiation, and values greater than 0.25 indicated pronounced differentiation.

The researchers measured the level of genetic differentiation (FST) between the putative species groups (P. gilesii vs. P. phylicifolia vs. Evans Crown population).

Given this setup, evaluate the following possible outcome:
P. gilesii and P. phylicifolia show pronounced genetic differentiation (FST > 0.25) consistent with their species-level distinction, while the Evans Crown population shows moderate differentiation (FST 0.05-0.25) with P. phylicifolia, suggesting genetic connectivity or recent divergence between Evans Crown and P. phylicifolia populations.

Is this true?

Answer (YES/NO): NO